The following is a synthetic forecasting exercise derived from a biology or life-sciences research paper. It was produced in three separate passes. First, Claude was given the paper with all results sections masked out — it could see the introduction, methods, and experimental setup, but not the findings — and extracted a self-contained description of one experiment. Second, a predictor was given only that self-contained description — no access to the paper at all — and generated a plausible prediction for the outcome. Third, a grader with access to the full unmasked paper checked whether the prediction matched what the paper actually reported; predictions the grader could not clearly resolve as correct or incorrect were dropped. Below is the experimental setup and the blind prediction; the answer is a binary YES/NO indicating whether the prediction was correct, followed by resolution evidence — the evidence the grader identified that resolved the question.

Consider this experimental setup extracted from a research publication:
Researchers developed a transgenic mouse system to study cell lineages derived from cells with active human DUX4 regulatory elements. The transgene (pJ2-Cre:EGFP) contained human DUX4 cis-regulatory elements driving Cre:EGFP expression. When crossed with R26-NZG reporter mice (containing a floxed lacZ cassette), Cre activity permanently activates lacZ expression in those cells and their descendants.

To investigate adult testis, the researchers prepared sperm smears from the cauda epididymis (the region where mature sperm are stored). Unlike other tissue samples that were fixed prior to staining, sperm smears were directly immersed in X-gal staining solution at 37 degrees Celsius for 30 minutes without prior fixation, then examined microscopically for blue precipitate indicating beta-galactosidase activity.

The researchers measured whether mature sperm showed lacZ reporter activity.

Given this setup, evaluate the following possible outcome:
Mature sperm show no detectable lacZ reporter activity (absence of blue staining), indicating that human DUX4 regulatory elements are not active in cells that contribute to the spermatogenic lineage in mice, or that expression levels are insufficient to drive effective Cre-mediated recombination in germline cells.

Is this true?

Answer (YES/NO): NO